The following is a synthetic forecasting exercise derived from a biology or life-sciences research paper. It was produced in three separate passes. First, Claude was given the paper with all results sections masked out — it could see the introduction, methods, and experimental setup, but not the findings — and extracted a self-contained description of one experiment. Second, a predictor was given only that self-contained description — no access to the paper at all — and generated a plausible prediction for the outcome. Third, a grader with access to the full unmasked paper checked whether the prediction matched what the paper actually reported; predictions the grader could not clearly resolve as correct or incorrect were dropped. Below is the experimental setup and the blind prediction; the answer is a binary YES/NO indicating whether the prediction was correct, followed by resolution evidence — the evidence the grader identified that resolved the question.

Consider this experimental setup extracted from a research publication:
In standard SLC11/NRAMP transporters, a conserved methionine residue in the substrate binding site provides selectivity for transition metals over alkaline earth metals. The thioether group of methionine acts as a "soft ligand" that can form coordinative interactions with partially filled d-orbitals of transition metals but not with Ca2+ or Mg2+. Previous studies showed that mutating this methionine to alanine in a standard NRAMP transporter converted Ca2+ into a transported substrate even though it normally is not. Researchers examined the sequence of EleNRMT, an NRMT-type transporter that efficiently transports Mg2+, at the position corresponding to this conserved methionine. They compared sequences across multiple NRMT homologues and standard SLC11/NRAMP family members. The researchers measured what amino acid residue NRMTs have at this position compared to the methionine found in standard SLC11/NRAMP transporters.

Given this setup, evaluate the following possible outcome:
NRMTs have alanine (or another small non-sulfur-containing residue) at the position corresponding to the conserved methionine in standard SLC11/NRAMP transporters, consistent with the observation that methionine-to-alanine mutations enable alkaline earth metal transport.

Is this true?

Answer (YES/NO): YES